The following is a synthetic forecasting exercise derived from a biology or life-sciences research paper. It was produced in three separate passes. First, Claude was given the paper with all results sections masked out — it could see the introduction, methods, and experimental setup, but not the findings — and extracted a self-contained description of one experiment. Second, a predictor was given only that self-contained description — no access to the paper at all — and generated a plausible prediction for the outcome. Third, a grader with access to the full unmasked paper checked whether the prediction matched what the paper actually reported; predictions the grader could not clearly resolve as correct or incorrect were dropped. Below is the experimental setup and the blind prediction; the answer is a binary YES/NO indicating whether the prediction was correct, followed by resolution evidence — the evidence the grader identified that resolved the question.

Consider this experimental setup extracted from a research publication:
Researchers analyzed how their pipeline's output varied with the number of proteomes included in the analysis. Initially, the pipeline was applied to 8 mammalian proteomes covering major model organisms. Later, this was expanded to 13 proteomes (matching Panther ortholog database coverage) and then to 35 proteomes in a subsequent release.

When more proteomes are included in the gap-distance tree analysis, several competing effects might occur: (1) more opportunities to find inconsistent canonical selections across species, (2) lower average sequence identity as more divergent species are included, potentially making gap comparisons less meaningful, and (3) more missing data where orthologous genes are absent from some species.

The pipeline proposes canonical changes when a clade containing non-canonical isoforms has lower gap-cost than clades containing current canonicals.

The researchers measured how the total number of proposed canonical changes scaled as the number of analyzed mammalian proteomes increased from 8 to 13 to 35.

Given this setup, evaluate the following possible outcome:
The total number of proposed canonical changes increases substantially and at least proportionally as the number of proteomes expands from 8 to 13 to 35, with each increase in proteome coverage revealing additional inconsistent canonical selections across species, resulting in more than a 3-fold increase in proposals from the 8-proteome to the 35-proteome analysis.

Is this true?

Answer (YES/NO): YES